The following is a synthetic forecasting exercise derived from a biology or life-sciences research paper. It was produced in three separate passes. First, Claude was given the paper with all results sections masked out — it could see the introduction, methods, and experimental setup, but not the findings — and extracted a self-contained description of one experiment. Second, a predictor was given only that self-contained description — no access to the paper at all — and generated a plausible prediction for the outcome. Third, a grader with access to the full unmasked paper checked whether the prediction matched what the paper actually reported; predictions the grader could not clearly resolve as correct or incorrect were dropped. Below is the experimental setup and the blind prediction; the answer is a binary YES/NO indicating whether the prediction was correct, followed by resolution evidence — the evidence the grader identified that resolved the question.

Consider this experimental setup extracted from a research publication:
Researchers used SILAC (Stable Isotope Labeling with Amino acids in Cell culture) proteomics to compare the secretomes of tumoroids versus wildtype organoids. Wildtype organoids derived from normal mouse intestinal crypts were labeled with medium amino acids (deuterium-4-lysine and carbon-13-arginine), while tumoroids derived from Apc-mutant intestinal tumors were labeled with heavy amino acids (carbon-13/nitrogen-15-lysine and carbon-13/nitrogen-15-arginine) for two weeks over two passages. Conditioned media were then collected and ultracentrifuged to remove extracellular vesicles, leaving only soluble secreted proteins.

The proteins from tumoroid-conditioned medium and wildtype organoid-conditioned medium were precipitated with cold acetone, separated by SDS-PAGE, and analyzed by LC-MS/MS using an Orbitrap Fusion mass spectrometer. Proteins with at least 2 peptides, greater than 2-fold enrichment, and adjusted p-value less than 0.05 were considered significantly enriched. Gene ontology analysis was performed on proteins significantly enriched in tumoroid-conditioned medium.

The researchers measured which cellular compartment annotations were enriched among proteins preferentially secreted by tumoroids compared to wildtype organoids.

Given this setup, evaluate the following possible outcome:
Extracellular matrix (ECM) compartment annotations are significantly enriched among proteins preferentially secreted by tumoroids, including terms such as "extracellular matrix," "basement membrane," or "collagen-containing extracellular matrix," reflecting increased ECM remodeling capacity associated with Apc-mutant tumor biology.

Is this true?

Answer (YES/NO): YES